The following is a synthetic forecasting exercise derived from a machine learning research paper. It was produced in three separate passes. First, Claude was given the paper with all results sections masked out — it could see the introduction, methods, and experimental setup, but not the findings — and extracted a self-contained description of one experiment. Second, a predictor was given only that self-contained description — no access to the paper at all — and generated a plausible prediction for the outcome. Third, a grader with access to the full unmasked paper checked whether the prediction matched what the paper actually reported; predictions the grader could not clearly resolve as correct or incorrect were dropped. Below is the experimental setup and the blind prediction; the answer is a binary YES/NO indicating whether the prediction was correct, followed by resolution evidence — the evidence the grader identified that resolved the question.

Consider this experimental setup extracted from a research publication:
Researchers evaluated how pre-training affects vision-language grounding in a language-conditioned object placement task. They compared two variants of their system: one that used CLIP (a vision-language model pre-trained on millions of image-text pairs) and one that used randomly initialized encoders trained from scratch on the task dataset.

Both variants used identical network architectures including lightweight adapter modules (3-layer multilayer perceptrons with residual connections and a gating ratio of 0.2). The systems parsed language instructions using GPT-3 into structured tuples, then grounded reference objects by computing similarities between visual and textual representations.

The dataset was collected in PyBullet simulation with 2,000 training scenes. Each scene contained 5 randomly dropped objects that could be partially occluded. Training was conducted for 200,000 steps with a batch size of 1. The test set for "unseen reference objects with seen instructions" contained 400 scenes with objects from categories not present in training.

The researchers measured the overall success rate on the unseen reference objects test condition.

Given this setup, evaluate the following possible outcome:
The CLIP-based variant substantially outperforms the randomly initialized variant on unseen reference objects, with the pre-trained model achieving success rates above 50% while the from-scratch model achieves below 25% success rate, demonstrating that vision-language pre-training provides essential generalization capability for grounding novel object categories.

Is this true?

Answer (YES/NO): NO